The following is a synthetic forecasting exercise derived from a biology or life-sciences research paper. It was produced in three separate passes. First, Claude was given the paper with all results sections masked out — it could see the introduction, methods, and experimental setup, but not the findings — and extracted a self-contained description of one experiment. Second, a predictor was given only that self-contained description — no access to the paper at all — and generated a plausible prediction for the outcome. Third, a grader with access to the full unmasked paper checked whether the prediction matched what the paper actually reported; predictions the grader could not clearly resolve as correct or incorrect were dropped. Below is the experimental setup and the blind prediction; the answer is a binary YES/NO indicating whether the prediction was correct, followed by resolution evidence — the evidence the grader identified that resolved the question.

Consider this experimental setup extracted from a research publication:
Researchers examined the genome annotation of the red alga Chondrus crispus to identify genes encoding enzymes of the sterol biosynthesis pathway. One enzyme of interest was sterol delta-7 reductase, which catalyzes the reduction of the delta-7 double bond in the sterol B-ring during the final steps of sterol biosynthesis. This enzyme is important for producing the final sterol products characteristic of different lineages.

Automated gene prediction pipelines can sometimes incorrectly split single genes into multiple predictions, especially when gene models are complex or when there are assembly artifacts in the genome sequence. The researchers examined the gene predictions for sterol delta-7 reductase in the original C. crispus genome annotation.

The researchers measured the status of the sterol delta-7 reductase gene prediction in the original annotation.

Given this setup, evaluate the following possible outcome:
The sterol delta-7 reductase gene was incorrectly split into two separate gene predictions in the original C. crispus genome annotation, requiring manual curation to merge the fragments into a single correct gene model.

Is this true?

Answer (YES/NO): YES